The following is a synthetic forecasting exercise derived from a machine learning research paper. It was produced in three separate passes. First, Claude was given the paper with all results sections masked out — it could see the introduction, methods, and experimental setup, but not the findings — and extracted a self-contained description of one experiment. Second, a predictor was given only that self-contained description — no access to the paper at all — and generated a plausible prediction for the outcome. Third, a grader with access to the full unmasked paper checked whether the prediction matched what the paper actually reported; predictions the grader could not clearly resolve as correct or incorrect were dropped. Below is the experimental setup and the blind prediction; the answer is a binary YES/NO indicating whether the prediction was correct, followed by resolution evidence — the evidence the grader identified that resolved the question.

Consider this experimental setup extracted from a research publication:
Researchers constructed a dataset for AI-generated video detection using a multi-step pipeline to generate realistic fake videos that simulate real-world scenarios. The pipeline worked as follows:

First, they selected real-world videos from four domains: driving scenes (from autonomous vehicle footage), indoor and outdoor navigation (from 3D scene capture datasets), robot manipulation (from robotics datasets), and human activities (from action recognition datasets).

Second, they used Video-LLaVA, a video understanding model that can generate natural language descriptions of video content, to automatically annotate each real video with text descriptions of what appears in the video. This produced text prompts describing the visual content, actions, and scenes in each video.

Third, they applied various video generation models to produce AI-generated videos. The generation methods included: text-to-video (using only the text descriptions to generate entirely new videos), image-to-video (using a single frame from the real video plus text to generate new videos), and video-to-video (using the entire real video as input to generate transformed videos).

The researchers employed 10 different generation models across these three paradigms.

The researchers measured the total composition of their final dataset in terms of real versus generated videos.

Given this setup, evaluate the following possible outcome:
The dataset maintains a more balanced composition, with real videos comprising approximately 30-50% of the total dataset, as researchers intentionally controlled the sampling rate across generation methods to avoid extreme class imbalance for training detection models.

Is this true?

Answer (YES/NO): NO